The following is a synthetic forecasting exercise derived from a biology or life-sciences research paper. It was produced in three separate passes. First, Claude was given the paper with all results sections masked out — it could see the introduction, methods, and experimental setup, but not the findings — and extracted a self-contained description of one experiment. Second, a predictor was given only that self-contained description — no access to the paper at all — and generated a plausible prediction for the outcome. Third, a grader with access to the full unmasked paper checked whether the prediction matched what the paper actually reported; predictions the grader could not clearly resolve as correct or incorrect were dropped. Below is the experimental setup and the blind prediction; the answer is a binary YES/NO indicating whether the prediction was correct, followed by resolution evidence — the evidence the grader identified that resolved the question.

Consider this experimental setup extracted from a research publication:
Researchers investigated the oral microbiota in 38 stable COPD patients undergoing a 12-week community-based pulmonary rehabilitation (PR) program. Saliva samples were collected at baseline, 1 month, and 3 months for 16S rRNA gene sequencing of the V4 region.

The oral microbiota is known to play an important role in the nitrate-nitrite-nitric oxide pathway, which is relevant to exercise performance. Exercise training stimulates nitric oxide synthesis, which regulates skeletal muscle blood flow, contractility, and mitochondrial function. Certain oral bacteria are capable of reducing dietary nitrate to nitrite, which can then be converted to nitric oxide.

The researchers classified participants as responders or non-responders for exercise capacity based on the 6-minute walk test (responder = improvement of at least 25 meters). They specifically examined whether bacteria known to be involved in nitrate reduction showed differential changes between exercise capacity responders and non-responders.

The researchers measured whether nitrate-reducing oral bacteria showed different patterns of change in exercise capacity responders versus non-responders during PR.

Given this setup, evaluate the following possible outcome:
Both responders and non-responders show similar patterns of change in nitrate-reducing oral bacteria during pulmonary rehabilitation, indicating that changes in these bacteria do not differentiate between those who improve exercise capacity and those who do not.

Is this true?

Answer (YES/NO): NO